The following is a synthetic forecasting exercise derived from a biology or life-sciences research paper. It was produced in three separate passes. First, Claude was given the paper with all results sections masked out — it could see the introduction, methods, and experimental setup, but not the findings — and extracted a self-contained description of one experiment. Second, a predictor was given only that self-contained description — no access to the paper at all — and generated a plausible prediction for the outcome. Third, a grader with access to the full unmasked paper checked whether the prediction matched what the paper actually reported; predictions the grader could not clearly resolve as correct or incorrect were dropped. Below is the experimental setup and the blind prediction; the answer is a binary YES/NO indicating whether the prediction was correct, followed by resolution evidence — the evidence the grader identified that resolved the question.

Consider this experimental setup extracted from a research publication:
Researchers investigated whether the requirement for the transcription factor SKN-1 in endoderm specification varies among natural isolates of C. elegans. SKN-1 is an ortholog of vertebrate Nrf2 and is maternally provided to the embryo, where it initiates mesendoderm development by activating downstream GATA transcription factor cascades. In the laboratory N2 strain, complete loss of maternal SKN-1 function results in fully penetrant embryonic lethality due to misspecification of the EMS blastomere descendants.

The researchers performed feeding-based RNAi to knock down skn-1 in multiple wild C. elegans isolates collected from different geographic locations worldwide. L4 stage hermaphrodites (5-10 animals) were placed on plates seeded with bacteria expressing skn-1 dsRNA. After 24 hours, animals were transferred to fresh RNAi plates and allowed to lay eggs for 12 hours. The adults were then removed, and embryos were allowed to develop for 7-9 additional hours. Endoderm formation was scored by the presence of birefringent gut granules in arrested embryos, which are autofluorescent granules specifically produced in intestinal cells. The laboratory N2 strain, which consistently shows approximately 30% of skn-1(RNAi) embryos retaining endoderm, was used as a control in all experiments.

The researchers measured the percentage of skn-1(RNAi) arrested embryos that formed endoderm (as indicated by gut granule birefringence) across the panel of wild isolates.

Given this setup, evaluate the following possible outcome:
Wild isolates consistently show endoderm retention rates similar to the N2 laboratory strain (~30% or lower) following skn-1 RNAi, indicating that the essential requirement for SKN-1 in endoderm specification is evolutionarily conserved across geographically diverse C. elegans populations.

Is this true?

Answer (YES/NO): NO